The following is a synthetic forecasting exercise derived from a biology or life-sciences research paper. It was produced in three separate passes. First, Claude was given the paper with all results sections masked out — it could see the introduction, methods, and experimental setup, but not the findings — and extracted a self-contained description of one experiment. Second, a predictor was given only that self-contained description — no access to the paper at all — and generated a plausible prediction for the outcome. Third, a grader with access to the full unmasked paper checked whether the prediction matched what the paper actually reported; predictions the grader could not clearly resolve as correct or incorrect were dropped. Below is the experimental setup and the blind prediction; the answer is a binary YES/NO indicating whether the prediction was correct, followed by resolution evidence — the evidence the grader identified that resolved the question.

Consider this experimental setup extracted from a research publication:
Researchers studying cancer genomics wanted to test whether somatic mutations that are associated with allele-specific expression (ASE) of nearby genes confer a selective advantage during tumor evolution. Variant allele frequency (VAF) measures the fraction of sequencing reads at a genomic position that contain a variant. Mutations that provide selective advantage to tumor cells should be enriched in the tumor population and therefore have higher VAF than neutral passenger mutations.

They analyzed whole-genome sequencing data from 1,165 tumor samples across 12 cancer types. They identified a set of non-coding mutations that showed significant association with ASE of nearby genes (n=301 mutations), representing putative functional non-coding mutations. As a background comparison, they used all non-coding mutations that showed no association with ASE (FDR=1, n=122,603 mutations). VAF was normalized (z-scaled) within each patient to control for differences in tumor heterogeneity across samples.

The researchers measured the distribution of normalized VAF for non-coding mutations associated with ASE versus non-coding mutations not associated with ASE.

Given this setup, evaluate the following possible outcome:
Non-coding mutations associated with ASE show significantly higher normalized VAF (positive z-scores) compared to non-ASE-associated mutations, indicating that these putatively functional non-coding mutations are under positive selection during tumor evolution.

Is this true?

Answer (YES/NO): YES